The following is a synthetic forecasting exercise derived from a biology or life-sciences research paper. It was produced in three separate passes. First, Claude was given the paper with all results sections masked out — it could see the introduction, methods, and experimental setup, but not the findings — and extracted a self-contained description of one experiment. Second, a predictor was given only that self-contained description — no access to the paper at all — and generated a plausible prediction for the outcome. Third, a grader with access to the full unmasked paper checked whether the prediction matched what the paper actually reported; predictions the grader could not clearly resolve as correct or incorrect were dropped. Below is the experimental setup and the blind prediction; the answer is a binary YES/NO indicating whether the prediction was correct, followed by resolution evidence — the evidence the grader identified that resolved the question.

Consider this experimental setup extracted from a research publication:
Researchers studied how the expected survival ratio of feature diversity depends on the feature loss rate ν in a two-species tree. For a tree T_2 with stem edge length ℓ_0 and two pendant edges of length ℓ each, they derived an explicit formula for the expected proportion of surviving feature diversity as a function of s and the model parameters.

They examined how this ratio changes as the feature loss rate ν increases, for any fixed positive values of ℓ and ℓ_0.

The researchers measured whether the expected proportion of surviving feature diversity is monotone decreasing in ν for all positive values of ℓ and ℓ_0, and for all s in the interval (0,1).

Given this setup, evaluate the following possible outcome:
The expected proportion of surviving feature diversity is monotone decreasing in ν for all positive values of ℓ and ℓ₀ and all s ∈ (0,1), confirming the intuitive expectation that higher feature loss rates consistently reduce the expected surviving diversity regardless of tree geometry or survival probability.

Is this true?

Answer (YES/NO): YES